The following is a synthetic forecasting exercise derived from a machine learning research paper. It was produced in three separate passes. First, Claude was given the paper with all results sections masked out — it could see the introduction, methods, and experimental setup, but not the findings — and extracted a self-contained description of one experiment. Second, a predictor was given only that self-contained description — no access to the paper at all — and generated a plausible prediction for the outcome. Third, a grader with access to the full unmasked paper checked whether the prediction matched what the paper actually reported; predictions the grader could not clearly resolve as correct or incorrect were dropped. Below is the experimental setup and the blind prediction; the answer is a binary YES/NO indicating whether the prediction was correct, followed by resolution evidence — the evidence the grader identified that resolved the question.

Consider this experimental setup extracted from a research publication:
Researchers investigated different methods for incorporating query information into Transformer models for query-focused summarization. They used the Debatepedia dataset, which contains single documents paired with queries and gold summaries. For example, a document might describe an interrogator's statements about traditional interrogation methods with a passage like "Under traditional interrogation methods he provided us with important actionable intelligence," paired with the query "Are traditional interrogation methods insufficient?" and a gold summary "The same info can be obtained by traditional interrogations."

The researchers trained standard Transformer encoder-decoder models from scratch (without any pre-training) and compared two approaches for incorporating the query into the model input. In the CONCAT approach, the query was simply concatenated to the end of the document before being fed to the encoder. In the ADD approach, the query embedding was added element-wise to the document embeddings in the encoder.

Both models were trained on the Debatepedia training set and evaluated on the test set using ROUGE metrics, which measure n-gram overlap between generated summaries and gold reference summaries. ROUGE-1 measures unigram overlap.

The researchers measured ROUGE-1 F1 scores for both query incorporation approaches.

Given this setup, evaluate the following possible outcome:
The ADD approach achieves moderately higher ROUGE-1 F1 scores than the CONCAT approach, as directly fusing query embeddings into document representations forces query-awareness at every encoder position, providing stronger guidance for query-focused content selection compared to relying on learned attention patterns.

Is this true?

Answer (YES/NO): NO